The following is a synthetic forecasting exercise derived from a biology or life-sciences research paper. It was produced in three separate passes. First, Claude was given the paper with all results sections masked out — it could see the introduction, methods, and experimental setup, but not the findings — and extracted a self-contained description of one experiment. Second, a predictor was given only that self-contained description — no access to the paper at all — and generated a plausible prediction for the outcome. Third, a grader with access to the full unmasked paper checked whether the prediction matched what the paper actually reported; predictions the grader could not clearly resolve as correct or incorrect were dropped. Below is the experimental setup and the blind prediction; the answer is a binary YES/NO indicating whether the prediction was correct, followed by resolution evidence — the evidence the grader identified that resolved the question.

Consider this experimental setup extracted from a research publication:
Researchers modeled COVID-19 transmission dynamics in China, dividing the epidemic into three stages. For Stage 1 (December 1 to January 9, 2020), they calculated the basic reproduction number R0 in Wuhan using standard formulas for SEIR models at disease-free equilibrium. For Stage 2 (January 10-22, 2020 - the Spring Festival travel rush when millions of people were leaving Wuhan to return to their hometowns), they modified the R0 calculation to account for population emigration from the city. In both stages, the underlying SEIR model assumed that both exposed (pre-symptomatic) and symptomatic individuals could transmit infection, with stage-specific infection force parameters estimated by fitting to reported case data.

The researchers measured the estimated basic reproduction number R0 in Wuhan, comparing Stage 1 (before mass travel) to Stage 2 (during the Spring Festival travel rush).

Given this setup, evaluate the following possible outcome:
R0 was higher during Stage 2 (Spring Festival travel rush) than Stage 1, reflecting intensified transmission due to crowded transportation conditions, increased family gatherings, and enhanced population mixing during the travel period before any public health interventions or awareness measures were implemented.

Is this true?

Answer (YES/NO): NO